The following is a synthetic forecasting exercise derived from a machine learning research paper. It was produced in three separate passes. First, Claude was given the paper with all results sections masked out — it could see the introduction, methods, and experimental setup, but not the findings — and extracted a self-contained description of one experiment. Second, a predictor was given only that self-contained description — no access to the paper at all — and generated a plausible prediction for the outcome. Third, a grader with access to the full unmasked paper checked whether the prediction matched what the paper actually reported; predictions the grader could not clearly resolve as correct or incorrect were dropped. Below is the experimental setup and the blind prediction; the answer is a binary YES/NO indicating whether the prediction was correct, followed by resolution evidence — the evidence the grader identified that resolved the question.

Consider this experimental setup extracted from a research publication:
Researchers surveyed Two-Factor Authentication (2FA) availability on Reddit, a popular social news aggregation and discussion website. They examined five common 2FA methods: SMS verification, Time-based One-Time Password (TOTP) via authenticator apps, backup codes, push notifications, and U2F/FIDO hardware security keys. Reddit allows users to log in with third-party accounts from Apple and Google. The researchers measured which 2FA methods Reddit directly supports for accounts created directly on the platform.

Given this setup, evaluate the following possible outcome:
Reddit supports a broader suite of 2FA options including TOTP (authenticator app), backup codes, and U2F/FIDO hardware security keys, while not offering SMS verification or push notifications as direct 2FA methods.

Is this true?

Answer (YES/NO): NO